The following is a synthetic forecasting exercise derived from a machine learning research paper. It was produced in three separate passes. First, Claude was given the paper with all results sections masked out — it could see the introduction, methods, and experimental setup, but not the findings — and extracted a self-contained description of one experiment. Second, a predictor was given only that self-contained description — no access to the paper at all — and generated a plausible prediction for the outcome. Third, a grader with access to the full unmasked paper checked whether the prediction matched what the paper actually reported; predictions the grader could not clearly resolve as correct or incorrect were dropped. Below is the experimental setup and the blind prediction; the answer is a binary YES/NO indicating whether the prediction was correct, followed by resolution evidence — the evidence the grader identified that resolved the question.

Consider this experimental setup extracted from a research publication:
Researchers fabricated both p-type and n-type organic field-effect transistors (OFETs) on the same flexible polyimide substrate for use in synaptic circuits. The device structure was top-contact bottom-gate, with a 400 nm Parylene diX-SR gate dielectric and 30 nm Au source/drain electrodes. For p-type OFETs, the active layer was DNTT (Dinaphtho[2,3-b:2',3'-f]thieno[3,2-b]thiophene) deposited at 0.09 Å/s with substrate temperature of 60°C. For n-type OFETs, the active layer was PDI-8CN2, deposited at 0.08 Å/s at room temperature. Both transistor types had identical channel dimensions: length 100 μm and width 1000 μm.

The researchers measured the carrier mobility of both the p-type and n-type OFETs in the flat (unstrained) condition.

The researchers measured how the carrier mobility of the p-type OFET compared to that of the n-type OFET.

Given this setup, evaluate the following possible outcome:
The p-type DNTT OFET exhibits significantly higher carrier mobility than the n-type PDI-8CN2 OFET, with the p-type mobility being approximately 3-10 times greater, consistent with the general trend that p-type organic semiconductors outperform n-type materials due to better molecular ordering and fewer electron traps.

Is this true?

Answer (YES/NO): YES